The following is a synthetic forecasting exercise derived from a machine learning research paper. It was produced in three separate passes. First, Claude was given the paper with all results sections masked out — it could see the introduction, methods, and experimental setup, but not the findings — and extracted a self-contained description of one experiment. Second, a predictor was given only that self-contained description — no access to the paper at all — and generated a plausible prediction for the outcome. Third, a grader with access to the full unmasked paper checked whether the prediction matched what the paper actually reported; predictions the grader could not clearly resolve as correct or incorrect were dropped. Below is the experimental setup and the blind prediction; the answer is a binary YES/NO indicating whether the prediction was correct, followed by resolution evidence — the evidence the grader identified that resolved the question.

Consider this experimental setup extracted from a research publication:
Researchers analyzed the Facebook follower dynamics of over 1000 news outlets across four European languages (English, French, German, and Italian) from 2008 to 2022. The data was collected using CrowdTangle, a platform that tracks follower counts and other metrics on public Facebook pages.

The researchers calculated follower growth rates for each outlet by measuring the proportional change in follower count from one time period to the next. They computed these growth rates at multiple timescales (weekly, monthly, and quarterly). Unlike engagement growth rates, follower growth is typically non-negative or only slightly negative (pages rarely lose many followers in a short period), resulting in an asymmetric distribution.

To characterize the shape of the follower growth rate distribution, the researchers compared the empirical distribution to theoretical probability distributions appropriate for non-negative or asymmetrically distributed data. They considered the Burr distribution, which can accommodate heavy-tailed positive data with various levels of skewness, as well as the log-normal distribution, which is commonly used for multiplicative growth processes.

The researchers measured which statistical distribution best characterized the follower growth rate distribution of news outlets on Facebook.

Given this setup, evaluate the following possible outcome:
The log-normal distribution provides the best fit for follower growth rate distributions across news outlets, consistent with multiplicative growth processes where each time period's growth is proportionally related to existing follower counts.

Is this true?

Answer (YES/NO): NO